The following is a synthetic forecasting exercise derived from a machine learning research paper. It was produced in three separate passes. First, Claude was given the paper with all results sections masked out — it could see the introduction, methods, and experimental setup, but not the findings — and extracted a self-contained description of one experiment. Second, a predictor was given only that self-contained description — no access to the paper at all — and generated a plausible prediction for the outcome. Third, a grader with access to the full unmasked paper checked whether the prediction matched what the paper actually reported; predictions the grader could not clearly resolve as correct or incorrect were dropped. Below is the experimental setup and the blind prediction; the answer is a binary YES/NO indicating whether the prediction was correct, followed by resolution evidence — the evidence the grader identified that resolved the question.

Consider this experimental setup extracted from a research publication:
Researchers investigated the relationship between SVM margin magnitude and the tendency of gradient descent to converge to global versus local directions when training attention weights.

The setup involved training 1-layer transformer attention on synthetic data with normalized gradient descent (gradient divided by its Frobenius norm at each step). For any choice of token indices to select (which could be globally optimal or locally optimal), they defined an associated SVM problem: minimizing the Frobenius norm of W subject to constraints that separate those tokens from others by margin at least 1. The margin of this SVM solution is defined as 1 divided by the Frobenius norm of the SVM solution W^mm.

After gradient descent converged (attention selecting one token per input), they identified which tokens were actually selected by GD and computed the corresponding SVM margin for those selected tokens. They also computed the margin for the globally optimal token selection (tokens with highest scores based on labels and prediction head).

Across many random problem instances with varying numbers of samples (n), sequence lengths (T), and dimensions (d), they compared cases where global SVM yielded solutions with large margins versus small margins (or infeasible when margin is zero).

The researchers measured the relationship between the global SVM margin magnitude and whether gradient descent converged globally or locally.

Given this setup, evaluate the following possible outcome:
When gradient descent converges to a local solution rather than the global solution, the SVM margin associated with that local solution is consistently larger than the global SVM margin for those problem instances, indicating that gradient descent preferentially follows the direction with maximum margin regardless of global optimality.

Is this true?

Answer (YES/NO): YES